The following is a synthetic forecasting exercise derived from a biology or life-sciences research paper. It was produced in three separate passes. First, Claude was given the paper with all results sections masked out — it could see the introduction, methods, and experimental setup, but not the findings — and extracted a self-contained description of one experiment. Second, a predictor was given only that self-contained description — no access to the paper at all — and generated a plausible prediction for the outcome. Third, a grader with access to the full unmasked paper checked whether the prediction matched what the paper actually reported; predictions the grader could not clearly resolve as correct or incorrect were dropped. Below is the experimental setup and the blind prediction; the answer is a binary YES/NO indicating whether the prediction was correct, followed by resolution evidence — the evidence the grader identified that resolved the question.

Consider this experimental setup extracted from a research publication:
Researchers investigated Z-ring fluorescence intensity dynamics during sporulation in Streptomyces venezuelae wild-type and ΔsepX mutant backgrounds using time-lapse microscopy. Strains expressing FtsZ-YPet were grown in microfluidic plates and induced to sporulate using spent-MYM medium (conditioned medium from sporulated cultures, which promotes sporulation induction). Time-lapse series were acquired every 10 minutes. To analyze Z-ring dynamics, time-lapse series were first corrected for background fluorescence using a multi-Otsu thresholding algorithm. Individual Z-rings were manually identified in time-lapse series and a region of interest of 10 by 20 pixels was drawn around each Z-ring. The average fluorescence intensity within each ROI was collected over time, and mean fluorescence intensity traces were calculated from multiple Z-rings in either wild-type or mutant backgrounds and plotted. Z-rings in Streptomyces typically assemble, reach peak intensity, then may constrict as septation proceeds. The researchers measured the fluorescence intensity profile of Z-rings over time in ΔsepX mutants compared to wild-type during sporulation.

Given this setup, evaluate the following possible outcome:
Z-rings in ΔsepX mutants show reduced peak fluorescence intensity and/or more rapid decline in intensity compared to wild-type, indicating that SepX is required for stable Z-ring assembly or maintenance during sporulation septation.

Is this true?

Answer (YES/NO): YES